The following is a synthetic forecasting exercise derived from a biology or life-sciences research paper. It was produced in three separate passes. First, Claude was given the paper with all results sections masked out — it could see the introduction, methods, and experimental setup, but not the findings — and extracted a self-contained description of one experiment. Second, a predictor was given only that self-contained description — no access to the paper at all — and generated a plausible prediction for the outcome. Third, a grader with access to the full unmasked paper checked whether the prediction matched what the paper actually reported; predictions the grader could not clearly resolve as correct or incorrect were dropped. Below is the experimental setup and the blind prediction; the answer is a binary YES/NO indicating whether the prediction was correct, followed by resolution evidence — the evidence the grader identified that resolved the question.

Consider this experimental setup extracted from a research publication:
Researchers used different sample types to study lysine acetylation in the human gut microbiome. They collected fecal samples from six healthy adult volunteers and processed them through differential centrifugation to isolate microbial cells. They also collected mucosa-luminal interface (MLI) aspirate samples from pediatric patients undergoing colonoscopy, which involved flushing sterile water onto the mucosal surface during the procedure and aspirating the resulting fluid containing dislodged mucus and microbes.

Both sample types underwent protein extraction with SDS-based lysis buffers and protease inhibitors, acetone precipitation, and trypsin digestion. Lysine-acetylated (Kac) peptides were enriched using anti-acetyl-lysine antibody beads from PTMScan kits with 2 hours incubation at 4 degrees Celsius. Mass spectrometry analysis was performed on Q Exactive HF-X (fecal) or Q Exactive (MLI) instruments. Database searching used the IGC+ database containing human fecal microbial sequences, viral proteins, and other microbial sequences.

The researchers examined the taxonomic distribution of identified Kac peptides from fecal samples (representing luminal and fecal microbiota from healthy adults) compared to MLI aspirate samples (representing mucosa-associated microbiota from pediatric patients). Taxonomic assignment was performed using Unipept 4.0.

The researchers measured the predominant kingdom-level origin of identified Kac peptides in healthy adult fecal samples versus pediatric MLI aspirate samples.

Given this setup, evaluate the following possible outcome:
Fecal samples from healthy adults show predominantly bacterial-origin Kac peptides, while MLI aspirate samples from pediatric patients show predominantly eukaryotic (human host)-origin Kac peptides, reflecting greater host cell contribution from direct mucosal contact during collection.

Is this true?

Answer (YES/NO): NO